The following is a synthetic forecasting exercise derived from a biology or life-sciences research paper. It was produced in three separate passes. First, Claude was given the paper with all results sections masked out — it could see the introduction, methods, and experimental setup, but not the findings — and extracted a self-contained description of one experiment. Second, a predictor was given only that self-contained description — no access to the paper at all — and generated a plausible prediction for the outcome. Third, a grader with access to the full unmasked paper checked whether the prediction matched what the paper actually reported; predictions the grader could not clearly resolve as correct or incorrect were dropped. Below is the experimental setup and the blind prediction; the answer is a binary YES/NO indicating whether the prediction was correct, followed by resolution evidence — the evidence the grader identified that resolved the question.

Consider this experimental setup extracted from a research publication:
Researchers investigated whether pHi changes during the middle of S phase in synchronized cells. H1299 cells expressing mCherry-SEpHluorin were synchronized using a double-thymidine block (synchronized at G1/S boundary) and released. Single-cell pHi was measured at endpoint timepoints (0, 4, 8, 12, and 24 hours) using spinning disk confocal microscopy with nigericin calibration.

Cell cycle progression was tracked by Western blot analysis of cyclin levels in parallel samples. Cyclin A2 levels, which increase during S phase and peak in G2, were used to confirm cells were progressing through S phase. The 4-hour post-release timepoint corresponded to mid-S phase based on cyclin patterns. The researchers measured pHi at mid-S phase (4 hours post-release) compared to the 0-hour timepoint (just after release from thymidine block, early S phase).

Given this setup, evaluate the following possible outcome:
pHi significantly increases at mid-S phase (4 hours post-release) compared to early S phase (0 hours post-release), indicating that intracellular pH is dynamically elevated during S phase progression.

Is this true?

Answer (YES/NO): NO